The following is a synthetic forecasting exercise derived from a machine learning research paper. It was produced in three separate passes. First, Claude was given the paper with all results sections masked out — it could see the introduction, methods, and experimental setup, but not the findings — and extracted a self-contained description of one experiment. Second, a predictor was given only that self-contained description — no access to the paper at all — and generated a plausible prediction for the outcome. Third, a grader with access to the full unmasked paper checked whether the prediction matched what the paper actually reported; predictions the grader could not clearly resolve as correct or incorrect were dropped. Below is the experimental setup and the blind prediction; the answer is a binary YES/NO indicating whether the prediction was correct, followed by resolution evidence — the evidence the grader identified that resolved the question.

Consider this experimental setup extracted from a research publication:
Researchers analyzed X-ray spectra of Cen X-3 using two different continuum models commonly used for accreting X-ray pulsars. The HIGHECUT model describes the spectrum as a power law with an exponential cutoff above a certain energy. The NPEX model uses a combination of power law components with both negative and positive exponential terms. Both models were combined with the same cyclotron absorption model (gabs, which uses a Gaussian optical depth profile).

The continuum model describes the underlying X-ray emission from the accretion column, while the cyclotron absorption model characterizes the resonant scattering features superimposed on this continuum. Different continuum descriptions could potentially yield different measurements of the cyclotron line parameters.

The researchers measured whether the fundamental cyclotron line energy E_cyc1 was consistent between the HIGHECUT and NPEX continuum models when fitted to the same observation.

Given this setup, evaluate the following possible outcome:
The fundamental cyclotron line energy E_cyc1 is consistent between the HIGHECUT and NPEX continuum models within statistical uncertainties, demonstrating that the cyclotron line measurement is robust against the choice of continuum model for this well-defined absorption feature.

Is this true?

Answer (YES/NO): YES